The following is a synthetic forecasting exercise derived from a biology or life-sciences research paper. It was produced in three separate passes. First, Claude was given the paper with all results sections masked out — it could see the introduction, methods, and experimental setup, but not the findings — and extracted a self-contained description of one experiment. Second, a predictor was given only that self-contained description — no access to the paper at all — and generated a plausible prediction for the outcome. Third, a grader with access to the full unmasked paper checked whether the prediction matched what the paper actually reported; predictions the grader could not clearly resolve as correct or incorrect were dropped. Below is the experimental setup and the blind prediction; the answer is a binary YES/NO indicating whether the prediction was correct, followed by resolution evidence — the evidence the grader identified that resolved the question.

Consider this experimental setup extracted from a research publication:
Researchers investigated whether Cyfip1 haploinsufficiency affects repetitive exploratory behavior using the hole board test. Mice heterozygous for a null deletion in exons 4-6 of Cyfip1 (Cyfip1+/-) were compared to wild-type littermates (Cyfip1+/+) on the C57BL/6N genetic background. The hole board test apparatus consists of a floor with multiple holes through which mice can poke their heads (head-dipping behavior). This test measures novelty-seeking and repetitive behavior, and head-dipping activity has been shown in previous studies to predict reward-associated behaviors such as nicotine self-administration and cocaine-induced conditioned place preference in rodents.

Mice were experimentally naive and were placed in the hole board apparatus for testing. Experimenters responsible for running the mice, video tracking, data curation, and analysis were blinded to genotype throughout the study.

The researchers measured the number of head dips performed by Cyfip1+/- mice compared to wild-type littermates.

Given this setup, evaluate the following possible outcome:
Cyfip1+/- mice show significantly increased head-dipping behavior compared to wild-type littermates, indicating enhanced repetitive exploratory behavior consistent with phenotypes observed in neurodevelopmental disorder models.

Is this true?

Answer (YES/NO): NO